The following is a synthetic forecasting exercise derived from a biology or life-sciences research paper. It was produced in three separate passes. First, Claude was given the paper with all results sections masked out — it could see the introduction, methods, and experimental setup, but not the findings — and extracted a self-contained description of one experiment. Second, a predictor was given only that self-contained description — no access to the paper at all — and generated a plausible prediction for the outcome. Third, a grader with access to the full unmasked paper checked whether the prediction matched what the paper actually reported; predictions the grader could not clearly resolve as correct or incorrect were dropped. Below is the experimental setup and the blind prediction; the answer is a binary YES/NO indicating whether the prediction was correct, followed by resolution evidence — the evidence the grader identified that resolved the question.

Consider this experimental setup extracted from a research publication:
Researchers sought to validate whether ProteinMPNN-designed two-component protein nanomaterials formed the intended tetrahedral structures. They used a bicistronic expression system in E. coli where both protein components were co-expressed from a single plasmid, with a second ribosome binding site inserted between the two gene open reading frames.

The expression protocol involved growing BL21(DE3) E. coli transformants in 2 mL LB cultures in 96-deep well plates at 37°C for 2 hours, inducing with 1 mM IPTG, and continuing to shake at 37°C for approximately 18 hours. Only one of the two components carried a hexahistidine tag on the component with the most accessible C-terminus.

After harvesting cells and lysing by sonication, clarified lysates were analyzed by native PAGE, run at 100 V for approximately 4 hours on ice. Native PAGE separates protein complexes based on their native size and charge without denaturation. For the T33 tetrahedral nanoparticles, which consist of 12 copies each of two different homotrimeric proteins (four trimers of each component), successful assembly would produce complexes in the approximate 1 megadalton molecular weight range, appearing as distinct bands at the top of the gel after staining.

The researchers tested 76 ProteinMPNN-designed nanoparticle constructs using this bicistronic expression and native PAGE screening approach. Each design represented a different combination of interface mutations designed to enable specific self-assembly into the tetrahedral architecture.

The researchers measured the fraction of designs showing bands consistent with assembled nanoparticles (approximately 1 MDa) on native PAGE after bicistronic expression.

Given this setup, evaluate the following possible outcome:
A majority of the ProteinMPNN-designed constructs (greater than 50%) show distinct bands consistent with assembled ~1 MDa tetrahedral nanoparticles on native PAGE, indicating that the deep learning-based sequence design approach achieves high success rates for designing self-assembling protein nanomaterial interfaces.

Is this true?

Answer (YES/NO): NO